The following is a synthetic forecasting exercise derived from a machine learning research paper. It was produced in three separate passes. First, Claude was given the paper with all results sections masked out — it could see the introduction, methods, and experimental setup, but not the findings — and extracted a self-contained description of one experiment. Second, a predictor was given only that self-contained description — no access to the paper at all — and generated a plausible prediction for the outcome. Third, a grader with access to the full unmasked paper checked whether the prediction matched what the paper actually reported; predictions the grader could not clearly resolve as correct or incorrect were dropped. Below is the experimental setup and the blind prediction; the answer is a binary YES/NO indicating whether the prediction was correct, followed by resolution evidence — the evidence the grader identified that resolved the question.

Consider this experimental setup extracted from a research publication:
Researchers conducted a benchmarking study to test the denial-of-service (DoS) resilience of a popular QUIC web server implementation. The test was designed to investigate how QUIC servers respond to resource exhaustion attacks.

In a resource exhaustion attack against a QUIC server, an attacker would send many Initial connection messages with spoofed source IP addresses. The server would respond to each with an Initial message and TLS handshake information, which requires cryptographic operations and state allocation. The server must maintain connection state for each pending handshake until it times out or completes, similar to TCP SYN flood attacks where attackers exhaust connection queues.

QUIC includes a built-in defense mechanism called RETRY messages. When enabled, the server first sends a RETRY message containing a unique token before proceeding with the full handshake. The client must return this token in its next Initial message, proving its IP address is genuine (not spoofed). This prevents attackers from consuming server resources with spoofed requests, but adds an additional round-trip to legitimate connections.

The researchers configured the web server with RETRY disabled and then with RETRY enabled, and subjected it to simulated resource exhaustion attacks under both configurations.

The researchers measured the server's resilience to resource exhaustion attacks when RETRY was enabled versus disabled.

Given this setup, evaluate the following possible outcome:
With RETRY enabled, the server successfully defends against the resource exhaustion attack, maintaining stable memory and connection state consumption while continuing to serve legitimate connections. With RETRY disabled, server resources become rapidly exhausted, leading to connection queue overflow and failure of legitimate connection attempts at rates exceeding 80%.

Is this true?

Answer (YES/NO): NO